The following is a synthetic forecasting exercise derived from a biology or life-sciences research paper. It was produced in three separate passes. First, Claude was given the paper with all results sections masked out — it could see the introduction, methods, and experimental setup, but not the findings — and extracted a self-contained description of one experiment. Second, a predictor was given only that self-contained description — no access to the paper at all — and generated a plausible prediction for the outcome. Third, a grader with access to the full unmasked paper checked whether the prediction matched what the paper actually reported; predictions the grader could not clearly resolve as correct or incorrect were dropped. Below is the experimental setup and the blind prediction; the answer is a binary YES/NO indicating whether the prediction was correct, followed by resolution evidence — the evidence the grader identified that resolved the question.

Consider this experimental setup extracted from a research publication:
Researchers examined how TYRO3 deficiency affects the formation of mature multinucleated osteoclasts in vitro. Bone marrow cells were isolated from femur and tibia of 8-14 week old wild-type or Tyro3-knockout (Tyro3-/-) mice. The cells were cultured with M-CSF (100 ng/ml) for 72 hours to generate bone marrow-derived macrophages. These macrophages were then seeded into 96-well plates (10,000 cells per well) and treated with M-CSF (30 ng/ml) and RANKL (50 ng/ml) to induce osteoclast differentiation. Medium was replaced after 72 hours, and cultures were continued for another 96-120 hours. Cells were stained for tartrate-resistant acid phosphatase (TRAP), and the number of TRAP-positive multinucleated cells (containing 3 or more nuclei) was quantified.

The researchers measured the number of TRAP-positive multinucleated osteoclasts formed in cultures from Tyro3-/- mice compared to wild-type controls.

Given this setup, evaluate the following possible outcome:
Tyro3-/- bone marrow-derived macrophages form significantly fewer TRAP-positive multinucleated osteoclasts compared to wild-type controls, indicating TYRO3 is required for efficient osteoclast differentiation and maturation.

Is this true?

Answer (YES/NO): NO